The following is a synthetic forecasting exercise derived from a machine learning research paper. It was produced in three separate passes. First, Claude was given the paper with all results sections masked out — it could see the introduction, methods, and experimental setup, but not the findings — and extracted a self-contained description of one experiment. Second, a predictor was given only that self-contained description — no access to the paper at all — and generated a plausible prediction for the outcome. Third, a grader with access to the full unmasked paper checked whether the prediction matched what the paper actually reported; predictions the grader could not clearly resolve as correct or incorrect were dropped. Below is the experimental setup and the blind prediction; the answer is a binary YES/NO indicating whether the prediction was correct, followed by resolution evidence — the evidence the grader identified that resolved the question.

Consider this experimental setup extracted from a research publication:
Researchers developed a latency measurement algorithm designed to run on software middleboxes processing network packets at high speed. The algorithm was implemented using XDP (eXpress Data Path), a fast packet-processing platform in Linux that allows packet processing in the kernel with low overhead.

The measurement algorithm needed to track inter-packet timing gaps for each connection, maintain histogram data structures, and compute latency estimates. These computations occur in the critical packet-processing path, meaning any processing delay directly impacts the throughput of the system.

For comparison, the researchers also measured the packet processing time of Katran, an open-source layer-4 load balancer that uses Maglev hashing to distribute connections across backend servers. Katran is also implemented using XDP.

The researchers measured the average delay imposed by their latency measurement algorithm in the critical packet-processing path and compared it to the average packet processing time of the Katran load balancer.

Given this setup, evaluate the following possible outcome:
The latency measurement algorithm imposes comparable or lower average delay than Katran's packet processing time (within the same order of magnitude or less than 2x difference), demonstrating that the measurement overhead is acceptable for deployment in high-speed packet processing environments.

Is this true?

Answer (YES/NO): YES